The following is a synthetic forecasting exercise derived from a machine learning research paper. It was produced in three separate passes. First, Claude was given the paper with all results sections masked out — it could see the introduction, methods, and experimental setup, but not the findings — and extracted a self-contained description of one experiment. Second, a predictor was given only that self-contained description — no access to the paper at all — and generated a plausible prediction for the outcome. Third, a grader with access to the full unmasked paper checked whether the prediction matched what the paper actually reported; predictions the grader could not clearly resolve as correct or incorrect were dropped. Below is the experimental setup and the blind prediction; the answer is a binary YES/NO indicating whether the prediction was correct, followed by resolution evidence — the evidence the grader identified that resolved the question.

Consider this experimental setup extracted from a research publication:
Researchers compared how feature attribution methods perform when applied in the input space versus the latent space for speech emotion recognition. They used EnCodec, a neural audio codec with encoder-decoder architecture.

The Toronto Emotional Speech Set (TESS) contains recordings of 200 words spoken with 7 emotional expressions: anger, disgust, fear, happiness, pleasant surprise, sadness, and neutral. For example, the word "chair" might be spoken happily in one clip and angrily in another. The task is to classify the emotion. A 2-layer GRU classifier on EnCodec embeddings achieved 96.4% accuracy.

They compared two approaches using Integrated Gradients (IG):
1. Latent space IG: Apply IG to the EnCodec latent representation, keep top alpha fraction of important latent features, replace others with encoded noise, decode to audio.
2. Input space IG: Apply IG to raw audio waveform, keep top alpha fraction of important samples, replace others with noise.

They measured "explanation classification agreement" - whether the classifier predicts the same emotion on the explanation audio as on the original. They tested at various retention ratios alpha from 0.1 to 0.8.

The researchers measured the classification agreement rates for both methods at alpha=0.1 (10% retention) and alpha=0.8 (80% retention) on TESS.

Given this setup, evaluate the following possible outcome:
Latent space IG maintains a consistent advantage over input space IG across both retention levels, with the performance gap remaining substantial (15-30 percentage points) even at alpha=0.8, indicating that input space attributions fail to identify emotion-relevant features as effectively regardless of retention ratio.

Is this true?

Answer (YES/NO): NO